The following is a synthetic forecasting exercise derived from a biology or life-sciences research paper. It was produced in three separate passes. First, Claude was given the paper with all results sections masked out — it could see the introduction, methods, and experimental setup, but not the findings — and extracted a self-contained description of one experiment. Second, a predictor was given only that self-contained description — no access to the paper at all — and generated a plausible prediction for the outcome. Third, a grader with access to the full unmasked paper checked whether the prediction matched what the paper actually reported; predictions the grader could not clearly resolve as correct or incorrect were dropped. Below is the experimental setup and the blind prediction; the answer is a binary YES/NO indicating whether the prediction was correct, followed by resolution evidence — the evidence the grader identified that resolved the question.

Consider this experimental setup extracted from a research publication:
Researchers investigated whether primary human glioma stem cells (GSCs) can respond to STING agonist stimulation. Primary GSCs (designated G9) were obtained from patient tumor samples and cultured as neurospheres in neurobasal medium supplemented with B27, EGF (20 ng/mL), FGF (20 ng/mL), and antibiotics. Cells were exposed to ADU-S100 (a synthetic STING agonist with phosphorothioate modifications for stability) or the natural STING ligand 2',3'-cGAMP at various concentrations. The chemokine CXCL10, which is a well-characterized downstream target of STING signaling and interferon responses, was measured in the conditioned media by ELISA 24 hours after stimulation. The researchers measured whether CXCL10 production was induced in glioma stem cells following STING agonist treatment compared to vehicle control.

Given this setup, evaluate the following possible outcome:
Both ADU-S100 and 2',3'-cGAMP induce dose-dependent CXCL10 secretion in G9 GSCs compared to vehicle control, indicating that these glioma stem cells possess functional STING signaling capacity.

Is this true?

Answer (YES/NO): NO